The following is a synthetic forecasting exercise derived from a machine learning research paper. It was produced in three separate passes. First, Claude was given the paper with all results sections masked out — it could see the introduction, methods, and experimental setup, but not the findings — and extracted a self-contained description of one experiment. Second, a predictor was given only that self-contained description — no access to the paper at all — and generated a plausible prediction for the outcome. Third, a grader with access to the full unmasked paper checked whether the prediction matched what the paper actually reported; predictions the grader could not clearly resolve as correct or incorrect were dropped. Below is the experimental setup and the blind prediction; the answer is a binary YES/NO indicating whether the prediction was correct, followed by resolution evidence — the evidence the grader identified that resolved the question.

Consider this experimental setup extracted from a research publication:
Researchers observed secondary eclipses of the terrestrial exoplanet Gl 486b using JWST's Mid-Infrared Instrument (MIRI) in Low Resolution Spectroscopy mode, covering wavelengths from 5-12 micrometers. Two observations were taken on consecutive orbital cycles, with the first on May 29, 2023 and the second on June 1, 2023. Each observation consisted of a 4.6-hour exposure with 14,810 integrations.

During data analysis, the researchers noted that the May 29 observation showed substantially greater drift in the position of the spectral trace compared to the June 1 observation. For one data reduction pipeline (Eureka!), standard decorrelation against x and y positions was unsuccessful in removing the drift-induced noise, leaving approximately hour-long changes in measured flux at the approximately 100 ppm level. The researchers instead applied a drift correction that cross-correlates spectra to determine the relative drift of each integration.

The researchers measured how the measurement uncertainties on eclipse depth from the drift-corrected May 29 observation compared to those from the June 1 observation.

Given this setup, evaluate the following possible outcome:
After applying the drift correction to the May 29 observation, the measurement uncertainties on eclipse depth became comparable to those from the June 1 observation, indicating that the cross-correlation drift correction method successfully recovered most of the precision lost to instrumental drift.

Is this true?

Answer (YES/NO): NO